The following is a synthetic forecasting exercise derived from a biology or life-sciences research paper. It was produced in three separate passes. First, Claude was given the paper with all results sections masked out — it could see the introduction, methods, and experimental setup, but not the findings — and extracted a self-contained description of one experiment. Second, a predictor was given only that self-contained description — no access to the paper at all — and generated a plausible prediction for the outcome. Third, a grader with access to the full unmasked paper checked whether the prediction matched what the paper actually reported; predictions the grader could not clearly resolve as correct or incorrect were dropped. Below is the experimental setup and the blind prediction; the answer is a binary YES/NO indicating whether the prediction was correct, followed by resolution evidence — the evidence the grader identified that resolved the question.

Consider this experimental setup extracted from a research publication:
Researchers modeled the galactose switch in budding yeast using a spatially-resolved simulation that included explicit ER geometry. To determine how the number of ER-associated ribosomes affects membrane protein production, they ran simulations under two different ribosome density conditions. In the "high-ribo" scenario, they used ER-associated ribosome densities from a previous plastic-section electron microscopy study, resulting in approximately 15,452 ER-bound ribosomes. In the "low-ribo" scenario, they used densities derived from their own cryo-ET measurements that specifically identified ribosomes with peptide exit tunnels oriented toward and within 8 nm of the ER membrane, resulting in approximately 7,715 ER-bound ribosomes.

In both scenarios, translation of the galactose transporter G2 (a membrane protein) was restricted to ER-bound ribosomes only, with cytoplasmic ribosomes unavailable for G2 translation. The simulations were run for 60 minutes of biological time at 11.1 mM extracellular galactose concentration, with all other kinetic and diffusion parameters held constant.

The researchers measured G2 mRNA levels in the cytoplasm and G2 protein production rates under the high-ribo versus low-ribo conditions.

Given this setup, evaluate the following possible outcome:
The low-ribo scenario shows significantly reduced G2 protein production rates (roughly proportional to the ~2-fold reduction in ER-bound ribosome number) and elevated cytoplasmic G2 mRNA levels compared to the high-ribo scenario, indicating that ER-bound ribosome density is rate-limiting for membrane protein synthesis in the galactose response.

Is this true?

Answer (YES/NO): NO